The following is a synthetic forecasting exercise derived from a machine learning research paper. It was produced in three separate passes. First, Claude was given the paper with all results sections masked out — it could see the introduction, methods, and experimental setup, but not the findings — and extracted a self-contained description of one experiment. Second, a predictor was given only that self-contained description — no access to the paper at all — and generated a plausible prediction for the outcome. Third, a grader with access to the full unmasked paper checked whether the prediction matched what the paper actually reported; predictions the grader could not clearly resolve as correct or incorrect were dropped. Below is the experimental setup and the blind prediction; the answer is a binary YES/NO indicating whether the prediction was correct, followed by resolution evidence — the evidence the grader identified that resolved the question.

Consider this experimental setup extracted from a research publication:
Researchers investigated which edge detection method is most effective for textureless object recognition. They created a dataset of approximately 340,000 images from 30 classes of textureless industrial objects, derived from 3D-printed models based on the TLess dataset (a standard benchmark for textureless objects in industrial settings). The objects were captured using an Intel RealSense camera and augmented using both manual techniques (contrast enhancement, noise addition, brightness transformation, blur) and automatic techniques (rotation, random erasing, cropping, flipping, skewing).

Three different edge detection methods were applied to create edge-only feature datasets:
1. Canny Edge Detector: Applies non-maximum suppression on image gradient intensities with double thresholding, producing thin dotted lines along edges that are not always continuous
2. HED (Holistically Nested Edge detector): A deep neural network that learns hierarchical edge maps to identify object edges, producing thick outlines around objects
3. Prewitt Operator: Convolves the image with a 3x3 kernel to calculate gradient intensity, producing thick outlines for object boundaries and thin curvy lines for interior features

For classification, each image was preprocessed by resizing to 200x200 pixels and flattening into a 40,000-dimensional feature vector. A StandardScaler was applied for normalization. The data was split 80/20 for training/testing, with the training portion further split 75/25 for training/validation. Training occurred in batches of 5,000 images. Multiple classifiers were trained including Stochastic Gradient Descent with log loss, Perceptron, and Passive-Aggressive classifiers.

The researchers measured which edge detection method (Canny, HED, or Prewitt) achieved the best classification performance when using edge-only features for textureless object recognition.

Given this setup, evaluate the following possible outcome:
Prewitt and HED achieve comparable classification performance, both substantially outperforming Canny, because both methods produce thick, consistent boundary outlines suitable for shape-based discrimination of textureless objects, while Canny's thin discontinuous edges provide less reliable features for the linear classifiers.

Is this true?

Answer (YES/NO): NO